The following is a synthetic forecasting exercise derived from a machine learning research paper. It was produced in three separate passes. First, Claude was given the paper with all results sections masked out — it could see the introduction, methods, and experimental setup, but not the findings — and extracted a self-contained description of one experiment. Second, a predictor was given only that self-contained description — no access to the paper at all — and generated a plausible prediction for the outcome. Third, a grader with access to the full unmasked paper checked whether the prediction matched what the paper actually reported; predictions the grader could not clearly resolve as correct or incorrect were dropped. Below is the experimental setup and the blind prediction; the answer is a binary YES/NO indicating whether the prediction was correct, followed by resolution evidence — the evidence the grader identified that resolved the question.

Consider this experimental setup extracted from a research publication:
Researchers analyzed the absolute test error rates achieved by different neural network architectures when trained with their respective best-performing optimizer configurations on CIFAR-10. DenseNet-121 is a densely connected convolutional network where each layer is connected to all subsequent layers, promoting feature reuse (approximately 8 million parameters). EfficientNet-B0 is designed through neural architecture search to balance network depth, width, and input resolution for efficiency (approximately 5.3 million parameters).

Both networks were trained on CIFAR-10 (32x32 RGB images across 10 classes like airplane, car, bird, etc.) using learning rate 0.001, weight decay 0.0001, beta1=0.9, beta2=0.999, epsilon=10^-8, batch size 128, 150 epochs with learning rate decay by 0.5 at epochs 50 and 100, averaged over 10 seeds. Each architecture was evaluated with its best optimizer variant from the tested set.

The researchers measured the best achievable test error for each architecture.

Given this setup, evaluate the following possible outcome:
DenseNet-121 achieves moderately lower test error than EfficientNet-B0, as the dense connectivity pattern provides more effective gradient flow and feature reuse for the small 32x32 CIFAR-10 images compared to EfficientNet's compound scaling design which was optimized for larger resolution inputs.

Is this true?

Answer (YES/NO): NO